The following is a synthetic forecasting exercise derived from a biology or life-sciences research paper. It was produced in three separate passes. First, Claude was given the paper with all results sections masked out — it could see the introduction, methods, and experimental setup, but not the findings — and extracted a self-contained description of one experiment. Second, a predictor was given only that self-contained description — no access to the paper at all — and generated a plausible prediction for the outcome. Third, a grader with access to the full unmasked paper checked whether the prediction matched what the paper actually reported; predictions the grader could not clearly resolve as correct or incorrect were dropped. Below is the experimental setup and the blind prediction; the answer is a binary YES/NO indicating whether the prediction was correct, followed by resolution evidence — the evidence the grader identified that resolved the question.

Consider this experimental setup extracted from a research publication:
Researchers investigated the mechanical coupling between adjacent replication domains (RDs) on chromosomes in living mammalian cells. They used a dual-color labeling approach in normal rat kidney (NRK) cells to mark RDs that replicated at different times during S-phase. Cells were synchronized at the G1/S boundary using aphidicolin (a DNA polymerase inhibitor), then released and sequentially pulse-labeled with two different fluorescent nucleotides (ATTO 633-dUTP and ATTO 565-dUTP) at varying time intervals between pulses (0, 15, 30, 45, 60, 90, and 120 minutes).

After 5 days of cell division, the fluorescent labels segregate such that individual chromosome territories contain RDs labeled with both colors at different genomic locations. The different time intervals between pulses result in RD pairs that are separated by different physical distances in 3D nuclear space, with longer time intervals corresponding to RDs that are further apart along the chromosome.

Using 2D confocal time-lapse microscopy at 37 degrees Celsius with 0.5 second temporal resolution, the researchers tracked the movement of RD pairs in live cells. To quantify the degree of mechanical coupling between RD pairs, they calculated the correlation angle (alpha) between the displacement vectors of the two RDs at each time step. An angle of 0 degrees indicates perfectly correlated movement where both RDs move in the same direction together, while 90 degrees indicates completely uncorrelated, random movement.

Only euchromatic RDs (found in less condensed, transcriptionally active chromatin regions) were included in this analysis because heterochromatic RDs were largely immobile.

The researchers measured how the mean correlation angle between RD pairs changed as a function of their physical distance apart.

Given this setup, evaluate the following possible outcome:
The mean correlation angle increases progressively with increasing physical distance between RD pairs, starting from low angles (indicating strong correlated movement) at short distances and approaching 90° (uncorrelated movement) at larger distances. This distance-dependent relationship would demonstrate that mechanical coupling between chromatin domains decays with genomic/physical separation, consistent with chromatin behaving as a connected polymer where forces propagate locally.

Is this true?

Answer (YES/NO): YES